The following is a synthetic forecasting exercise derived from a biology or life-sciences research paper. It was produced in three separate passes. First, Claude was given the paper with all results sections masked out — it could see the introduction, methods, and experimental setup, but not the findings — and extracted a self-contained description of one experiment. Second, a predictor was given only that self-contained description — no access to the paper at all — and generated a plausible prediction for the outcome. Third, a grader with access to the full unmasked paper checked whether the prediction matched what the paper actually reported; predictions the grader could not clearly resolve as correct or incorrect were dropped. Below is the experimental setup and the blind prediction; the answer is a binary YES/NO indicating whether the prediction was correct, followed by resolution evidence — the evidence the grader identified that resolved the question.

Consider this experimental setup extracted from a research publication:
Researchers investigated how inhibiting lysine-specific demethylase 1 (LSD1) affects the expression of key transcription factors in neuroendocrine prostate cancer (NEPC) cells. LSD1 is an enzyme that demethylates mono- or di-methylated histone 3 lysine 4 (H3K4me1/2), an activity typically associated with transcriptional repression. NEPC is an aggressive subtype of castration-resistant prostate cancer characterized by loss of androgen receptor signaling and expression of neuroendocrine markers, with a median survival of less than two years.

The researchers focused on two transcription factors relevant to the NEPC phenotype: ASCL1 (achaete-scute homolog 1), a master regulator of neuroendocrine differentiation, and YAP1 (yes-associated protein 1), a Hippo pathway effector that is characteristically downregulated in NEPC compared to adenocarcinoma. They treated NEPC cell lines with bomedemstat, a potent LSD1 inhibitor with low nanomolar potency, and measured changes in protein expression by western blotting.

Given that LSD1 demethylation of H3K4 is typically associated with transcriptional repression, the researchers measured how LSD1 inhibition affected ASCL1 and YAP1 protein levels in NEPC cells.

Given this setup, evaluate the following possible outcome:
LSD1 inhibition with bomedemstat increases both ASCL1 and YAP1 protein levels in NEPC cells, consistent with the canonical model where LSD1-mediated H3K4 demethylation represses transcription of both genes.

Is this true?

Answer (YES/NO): NO